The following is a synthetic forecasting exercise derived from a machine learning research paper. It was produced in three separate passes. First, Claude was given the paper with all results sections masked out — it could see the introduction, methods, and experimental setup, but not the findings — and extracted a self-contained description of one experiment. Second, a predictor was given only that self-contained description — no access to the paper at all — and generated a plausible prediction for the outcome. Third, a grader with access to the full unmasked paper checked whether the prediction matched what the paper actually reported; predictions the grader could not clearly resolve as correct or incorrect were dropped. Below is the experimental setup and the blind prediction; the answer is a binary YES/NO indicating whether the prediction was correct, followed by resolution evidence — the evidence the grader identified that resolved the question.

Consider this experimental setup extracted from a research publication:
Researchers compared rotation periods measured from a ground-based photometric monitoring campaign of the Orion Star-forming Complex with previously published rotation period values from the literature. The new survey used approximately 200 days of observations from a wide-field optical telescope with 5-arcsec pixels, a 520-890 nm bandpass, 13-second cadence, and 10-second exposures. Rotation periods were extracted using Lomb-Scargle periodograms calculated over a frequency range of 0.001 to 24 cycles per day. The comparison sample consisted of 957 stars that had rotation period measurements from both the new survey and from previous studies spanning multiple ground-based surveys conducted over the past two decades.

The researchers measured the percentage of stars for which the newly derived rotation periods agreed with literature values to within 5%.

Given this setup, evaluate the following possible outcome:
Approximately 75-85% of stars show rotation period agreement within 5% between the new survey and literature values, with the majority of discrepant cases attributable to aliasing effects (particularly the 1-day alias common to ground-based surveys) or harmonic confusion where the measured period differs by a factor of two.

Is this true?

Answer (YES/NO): NO